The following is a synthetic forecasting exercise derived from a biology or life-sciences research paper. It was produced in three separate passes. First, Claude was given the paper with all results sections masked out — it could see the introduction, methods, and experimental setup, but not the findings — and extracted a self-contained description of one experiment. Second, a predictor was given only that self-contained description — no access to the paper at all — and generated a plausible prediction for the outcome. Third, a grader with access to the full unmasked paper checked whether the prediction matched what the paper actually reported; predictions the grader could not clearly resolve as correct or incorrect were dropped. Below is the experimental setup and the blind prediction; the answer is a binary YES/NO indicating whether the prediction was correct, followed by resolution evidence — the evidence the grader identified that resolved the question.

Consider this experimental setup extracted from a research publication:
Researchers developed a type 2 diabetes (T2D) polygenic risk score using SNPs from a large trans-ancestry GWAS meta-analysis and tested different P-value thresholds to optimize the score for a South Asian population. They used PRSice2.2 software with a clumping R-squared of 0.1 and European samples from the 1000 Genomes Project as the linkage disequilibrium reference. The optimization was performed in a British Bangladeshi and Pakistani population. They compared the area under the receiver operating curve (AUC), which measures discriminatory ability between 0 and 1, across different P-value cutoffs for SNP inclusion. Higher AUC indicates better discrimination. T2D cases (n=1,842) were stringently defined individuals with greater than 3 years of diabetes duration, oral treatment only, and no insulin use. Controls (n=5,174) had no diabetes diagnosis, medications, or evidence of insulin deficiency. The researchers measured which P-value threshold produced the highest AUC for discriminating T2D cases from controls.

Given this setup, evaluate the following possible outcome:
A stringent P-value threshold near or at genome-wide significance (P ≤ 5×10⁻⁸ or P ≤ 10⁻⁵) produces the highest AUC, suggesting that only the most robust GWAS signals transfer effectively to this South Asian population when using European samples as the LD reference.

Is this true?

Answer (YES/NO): NO